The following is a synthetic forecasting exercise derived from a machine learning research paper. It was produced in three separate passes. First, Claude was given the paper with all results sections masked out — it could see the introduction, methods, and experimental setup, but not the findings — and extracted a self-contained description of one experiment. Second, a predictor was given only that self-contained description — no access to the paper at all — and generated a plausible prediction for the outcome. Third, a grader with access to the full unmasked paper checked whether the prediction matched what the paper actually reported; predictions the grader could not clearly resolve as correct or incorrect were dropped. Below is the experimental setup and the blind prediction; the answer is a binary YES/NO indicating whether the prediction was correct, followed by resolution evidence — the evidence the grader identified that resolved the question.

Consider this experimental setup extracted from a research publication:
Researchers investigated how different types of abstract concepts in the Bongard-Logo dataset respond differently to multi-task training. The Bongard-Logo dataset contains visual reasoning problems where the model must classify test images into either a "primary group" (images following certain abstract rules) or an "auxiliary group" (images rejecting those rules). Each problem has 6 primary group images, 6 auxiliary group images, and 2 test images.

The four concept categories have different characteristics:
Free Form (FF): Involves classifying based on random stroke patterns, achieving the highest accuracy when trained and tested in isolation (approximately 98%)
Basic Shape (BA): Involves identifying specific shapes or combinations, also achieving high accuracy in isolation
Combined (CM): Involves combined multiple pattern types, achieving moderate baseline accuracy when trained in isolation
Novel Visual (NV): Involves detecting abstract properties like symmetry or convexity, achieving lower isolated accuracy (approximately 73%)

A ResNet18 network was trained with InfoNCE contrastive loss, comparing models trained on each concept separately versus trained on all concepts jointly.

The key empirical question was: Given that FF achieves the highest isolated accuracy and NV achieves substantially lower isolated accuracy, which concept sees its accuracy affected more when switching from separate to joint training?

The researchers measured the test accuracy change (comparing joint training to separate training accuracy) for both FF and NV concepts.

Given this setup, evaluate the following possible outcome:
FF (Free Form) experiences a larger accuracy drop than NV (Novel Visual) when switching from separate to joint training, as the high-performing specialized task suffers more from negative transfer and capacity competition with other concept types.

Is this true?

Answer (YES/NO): YES